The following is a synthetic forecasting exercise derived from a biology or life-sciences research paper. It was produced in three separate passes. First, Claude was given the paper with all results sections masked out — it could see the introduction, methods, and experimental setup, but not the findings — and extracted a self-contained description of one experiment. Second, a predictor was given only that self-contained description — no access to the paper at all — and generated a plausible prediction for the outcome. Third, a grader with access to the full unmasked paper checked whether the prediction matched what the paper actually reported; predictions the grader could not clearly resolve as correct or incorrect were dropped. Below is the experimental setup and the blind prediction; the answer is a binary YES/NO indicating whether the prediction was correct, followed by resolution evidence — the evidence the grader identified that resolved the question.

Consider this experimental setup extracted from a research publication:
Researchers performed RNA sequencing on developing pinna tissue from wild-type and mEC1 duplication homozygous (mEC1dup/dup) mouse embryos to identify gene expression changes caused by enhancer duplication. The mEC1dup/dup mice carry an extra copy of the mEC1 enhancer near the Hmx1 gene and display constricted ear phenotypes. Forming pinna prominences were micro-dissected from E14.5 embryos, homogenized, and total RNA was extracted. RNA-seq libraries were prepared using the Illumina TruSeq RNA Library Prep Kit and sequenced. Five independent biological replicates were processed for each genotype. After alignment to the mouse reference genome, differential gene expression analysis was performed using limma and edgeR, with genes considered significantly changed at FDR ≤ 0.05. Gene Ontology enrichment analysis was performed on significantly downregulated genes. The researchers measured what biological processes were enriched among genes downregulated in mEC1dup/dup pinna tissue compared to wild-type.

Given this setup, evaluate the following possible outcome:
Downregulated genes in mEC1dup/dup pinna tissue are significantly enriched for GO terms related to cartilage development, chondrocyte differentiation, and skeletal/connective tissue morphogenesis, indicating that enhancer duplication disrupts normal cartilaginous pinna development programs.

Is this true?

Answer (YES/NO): NO